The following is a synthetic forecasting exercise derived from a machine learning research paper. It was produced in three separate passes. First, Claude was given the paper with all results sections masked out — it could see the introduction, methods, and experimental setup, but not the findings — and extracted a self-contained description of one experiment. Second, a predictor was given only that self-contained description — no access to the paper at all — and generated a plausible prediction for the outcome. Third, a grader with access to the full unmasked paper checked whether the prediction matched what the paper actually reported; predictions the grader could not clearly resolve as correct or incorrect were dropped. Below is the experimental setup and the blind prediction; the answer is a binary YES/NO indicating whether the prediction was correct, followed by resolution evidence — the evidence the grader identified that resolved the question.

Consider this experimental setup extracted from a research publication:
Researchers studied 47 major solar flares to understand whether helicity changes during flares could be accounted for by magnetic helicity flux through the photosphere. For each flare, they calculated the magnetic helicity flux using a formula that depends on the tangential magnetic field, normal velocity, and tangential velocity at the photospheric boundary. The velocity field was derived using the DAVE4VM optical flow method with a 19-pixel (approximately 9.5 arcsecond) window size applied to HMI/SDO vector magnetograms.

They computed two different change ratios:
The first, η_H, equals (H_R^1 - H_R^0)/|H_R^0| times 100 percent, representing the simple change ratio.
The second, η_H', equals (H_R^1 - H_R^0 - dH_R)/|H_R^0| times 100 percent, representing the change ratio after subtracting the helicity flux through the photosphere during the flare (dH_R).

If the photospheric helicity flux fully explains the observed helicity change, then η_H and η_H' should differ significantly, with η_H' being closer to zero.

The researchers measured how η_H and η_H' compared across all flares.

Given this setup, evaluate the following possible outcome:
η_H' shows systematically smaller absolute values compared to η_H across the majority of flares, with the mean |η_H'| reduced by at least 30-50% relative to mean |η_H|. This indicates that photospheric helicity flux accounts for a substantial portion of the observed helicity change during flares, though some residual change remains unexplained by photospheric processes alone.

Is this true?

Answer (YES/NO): NO